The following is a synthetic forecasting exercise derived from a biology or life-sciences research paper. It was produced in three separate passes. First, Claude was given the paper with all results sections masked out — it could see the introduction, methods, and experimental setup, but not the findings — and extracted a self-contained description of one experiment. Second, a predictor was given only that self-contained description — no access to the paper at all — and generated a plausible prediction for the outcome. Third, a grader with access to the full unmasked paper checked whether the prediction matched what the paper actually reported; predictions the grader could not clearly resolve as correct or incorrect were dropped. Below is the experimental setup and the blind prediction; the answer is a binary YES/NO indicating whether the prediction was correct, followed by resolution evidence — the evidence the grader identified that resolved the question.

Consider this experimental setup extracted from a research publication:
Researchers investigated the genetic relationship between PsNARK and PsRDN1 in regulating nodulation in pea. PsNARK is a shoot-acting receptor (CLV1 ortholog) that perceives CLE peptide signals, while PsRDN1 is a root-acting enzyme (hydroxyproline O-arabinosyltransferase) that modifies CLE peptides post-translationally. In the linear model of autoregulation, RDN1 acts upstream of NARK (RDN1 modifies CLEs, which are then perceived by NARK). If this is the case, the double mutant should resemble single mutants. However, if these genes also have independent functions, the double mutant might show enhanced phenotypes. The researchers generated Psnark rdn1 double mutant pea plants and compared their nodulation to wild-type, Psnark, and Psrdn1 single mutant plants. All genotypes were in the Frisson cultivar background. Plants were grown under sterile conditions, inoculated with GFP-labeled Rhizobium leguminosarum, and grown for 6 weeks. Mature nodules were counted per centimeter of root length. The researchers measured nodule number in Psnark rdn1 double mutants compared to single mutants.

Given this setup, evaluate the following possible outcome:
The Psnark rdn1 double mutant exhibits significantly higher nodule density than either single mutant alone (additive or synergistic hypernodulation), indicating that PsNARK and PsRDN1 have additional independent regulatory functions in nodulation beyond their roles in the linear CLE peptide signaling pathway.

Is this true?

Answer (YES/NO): NO